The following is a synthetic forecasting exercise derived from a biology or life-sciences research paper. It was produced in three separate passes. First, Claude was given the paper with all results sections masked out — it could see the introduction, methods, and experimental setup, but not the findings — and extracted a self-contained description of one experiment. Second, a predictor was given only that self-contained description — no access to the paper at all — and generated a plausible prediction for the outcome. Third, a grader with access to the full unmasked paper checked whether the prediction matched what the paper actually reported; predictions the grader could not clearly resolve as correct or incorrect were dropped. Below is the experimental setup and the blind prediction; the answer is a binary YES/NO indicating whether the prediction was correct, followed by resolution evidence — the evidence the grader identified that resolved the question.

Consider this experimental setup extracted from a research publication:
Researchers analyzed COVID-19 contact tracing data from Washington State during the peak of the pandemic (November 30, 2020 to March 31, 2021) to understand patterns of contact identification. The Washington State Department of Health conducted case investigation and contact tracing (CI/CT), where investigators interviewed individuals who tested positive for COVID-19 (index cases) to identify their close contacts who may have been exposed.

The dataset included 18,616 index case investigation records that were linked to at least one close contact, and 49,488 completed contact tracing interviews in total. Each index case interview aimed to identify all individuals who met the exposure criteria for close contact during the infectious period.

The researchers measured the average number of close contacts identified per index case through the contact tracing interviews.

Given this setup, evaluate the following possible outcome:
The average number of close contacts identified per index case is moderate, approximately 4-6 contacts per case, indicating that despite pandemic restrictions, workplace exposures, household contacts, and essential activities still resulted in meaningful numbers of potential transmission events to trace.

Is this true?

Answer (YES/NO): NO